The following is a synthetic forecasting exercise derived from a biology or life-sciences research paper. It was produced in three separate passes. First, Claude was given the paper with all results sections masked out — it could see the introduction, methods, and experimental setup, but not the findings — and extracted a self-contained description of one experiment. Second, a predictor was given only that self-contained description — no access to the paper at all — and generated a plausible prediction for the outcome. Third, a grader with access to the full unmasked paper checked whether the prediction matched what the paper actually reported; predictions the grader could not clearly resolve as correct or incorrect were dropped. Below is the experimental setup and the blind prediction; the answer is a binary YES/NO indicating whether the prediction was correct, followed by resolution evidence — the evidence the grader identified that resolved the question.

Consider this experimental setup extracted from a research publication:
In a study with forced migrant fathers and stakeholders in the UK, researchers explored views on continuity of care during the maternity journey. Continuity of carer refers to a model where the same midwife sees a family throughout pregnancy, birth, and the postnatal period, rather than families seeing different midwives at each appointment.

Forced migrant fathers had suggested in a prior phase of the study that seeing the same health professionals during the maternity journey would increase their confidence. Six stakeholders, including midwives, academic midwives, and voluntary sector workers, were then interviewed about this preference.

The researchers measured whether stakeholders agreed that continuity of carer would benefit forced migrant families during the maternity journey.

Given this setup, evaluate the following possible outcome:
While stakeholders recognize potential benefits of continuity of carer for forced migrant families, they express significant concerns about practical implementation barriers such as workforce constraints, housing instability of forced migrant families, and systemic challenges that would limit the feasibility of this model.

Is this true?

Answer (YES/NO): NO